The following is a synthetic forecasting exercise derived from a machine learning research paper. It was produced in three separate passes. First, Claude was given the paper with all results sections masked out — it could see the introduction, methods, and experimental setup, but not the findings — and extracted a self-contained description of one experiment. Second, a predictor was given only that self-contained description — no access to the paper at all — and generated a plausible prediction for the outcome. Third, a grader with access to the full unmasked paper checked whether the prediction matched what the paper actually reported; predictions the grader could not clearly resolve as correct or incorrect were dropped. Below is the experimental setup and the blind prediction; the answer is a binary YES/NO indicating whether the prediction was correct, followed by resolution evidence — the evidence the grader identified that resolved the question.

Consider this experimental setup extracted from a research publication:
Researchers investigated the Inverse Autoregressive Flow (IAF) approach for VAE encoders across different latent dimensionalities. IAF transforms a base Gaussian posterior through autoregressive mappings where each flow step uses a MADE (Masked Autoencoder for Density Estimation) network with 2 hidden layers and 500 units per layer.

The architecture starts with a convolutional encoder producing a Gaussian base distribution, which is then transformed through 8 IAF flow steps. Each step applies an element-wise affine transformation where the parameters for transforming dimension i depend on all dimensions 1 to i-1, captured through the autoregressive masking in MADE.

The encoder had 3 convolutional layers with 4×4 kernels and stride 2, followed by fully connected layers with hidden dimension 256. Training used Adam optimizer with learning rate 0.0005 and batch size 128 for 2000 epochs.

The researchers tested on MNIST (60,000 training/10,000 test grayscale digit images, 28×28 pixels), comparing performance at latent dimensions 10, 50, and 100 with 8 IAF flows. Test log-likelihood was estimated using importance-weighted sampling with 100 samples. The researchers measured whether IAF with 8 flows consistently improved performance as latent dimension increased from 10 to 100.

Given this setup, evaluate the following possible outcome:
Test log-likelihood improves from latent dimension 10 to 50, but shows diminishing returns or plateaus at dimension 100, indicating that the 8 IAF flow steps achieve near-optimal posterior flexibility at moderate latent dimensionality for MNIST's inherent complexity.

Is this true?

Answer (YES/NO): YES